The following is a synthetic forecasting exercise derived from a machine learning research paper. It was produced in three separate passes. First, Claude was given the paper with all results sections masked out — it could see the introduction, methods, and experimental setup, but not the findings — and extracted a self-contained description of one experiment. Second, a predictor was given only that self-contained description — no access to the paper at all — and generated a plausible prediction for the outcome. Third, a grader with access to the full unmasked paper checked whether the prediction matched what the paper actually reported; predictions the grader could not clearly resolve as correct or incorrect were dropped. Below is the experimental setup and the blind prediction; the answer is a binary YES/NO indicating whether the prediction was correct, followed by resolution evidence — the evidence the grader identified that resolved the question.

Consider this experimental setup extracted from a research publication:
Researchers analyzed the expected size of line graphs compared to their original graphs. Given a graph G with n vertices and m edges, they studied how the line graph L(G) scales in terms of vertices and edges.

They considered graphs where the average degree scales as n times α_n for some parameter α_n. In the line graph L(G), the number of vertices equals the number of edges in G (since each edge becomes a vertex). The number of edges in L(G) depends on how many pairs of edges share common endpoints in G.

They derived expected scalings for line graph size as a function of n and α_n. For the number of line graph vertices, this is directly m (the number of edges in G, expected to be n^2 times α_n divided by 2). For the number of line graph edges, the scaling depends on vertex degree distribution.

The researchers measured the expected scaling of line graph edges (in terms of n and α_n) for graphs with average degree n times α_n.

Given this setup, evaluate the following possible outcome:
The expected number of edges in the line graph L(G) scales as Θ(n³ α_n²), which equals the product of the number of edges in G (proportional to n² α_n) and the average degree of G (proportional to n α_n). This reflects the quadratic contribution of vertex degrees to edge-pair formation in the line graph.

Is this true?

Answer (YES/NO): YES